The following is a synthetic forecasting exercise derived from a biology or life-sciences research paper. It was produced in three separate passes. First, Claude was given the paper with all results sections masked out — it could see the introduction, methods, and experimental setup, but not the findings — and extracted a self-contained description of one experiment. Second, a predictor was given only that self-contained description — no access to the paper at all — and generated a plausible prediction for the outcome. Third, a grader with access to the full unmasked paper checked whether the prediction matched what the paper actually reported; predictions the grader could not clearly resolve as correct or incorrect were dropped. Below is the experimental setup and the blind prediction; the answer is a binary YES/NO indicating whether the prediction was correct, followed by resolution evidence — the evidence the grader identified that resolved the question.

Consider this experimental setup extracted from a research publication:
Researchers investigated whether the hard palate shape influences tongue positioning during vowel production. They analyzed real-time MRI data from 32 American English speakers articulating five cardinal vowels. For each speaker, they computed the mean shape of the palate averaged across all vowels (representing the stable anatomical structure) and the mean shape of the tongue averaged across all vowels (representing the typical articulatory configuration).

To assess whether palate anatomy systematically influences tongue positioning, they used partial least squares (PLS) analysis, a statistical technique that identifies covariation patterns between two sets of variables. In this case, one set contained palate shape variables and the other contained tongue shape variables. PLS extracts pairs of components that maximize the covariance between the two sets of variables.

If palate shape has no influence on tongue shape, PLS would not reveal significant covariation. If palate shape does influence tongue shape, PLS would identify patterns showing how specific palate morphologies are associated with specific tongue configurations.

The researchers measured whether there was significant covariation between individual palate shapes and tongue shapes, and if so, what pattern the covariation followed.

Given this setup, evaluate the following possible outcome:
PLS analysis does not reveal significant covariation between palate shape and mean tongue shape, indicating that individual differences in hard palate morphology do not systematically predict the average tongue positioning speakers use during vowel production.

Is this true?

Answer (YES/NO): NO